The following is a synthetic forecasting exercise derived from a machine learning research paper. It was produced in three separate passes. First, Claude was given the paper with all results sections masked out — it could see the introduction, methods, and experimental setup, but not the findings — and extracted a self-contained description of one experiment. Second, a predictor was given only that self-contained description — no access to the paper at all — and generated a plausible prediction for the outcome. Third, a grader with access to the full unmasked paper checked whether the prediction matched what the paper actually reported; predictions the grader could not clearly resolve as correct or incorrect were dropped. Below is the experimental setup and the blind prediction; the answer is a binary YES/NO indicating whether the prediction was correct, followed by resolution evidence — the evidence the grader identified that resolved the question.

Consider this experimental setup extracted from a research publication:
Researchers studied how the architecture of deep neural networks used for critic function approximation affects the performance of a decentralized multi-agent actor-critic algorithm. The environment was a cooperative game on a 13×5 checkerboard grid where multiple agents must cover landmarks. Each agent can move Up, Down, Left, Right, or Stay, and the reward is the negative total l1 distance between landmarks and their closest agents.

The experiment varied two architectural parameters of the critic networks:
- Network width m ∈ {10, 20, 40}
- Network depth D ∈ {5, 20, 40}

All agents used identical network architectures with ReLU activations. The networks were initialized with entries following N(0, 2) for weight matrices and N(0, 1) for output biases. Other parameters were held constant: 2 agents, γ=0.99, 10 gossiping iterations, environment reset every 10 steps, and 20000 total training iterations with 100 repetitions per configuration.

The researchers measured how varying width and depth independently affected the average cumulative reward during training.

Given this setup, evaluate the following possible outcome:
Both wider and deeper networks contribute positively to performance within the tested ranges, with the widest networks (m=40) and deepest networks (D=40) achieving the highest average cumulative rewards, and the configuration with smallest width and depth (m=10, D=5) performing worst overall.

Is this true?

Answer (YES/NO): NO